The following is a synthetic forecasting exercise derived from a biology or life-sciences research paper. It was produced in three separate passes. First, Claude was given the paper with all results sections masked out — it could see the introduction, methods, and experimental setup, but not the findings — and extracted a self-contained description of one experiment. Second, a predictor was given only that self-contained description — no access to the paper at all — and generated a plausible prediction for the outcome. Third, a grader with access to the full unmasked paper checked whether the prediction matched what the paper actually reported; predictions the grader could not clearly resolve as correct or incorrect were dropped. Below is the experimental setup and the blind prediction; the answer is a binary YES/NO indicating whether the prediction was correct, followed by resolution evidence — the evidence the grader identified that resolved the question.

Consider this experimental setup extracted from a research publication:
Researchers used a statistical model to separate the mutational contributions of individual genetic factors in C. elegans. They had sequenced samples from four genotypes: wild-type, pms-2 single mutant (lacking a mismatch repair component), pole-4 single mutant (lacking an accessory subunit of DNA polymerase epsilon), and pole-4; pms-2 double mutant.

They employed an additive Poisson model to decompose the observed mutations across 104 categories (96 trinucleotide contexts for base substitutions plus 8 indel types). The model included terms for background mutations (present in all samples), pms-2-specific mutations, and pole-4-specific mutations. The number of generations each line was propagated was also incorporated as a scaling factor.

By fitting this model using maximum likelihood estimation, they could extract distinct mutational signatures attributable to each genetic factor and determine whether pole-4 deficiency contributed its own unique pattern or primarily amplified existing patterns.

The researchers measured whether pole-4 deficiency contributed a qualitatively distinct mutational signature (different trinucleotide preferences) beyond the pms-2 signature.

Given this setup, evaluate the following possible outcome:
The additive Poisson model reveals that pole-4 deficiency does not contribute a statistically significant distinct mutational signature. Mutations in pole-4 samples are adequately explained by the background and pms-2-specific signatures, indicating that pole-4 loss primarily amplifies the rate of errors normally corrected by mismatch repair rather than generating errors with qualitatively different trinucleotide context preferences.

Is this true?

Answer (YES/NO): NO